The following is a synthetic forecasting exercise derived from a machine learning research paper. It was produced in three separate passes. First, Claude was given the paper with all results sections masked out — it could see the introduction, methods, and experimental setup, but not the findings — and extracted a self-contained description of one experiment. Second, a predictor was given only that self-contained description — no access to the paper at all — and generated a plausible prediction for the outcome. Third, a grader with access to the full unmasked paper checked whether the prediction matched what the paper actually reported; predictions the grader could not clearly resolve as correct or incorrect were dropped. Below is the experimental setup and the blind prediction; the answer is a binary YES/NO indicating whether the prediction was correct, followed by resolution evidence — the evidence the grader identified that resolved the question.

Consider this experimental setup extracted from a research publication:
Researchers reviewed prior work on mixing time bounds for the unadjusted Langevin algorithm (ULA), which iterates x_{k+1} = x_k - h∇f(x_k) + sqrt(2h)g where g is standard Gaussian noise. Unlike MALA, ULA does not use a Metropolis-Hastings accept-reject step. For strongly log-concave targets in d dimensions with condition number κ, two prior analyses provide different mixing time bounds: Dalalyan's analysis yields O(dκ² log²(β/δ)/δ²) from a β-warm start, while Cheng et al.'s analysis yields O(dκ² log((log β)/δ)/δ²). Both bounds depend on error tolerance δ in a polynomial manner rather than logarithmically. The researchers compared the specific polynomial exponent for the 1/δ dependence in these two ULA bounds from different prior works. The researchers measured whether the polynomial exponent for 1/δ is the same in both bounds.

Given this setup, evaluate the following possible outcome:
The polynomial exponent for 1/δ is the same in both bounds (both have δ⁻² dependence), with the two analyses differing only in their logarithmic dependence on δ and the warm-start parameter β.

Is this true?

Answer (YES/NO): YES